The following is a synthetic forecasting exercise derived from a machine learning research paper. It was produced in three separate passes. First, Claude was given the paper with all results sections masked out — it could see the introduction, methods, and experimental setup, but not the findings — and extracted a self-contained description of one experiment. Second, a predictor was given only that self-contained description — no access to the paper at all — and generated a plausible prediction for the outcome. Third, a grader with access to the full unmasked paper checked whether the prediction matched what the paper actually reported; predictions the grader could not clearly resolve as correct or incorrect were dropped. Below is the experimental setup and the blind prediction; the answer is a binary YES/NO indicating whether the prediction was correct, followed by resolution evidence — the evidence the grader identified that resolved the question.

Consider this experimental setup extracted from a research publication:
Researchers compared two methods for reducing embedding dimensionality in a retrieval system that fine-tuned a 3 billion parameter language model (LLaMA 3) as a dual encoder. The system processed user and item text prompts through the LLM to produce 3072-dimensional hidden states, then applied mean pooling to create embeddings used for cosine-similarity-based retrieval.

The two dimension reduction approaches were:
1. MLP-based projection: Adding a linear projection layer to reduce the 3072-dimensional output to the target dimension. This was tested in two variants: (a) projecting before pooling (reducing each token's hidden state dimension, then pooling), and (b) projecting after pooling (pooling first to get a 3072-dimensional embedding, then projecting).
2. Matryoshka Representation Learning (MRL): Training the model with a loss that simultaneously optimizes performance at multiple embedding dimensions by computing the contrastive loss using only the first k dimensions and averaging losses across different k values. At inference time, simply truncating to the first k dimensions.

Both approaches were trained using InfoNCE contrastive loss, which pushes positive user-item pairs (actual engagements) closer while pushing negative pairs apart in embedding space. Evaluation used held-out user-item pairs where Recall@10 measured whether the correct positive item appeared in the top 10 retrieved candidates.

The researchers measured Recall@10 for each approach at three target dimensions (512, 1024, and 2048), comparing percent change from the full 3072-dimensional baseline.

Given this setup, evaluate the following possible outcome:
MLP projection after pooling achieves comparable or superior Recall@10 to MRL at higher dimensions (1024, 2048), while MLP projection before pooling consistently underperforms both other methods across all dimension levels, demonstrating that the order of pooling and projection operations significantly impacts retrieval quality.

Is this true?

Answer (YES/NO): NO